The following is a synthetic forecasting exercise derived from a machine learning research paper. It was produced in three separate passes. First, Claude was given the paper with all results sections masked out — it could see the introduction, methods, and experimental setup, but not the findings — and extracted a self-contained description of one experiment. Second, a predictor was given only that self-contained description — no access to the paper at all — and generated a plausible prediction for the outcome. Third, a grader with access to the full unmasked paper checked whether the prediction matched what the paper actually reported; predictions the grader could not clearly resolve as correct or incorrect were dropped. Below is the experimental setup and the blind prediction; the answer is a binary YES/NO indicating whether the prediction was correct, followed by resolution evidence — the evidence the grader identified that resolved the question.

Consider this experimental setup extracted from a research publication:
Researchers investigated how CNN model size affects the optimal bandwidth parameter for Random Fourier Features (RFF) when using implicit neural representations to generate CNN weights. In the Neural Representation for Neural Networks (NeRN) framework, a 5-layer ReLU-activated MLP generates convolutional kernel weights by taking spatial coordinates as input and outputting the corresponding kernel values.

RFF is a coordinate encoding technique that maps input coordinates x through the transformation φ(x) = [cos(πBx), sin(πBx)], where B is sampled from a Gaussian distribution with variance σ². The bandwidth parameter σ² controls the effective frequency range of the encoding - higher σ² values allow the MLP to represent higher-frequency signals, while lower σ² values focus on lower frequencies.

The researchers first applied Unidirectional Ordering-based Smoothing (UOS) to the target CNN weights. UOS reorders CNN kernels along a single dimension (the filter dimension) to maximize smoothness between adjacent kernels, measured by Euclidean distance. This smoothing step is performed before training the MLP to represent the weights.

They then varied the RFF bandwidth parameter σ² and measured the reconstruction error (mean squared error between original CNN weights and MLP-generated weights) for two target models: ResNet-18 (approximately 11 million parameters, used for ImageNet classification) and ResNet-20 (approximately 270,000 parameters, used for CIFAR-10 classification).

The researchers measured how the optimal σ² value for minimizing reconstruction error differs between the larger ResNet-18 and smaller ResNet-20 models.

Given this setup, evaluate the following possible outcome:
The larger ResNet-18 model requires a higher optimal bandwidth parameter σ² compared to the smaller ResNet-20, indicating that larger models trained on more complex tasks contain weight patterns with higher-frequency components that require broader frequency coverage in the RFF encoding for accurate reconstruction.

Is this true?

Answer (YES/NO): NO